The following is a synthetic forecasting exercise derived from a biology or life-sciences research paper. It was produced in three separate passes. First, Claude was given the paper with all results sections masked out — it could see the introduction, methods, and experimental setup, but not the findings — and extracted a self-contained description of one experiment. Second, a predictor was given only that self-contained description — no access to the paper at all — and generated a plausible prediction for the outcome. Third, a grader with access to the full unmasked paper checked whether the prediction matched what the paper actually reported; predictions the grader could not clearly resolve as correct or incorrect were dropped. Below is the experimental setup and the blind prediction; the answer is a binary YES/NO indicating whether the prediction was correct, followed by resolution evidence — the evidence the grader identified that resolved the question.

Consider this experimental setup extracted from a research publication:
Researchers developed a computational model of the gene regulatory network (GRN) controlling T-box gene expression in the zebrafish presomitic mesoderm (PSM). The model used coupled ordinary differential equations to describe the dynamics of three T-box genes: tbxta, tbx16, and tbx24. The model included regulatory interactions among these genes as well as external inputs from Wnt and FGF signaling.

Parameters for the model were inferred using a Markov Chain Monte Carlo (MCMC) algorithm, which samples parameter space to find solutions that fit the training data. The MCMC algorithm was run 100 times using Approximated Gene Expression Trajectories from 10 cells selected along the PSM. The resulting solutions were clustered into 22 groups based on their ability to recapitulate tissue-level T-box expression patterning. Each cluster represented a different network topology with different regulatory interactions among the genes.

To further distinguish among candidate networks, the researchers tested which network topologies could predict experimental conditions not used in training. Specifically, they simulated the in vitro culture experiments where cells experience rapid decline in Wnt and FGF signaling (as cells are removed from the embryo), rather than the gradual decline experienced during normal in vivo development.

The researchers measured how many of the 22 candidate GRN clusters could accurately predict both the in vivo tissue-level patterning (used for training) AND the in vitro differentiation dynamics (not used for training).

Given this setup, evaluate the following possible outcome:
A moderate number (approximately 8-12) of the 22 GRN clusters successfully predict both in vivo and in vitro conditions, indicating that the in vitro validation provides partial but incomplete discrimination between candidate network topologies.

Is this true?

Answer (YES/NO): YES